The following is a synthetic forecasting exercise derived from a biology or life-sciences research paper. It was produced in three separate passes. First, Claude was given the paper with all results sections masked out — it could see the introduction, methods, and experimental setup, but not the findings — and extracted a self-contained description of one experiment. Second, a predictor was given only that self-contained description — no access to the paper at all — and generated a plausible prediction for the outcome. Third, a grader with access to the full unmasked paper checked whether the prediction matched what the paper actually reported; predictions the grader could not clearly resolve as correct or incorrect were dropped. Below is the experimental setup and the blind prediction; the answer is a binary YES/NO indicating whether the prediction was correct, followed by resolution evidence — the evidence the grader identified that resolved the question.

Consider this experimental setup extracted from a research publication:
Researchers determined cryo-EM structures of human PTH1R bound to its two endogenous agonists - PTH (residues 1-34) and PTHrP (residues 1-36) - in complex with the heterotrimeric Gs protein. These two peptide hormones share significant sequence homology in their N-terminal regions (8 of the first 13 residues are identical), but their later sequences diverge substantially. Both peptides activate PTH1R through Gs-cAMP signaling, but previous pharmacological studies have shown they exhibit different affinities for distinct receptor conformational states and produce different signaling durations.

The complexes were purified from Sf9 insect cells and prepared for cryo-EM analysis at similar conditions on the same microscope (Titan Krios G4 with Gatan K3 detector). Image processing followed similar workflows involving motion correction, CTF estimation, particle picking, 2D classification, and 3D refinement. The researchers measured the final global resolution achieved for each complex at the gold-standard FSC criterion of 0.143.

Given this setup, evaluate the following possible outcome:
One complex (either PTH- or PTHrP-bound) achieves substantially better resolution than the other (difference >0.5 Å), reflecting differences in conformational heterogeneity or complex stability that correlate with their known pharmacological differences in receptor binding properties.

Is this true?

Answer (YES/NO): YES